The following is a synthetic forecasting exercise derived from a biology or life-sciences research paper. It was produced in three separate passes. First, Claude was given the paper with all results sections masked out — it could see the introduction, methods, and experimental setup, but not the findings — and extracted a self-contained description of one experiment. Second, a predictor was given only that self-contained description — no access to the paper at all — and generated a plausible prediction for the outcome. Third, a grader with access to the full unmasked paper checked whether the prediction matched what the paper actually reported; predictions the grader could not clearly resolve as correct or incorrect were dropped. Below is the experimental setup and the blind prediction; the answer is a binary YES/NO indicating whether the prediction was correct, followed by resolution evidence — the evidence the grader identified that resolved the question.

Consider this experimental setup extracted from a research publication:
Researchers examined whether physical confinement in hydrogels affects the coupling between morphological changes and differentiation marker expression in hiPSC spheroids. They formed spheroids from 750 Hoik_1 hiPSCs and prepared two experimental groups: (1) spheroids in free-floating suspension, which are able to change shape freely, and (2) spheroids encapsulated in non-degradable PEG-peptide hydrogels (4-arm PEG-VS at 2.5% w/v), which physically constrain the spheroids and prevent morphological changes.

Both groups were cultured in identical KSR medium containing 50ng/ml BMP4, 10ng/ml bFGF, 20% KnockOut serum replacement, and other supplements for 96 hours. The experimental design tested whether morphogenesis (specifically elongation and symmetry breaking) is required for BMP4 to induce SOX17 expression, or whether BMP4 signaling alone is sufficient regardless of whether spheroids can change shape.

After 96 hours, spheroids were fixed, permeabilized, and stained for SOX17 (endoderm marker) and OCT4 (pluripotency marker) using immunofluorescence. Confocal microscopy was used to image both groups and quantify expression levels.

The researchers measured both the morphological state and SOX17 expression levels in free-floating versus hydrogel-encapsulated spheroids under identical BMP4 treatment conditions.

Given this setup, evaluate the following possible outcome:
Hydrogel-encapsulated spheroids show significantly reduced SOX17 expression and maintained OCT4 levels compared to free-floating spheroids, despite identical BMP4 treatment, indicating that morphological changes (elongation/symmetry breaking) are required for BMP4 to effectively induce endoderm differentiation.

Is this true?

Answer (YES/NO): YES